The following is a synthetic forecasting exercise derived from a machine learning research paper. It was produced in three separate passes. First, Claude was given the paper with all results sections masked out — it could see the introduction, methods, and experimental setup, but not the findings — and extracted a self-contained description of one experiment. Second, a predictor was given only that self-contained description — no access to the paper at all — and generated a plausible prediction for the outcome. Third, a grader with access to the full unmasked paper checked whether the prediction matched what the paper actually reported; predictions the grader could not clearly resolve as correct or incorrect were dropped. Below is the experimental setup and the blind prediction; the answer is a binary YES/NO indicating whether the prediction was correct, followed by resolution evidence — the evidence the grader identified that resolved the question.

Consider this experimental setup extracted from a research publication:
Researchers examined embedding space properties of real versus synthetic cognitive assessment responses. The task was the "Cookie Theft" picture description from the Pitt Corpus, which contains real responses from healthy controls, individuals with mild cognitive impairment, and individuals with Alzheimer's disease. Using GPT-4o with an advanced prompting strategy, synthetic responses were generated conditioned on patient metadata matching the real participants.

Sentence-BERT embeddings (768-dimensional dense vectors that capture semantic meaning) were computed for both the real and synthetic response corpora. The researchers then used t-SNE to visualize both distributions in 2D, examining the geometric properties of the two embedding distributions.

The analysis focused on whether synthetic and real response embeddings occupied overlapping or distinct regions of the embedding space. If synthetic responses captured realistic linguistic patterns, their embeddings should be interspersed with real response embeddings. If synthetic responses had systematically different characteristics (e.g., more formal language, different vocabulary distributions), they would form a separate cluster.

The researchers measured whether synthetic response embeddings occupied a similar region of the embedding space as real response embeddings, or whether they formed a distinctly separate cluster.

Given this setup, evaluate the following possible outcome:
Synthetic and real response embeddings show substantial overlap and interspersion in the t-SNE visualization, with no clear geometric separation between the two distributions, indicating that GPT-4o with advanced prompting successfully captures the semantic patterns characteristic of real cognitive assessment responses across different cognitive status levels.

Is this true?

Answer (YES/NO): YES